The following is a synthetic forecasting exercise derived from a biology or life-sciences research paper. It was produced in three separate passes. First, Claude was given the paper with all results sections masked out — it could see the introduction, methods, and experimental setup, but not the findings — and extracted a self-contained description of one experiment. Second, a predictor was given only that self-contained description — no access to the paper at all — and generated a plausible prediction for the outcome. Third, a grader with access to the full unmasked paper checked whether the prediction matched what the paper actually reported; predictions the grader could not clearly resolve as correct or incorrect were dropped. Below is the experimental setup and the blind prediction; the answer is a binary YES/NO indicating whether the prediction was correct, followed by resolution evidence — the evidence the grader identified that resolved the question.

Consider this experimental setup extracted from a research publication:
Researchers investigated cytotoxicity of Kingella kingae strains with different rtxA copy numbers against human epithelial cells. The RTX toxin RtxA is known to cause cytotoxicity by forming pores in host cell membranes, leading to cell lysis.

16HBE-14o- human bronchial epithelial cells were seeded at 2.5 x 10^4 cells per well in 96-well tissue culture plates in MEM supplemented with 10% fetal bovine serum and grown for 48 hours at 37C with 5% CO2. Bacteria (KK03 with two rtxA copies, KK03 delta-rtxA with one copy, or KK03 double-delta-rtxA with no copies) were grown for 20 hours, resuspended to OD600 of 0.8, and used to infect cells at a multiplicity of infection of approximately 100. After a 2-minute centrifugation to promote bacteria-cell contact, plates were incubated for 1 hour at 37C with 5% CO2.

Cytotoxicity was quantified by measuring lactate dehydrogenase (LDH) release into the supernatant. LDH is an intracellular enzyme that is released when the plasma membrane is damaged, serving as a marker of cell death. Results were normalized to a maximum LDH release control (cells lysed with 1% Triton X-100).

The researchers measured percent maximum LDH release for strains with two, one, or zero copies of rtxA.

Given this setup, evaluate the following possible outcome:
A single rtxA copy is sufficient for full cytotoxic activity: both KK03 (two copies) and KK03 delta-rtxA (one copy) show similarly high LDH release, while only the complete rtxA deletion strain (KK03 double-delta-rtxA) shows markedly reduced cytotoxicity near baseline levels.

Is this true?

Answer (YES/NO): YES